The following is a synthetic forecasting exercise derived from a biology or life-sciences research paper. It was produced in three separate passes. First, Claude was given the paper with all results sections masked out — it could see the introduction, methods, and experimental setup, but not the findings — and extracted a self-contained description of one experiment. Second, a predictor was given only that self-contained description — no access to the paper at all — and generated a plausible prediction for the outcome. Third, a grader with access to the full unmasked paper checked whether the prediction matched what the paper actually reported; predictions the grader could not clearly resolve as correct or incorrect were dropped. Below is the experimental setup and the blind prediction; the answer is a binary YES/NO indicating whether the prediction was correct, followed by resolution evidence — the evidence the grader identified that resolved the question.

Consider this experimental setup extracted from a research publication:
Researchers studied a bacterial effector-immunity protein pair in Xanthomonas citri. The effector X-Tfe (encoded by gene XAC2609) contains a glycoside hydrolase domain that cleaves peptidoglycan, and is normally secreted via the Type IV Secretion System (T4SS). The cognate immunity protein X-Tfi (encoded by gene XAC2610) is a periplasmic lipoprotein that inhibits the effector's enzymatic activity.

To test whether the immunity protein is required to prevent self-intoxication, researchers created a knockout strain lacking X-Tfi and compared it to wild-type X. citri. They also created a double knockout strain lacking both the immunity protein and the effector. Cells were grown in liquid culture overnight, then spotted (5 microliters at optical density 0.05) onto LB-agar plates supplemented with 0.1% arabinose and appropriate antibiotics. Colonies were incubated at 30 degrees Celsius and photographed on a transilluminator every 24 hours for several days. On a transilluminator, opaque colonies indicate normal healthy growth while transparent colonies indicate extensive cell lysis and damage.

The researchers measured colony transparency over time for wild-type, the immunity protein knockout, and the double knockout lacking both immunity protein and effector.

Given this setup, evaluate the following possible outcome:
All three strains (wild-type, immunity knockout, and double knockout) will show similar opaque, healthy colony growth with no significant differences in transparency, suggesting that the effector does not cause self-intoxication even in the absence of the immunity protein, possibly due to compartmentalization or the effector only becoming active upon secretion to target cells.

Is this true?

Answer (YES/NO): NO